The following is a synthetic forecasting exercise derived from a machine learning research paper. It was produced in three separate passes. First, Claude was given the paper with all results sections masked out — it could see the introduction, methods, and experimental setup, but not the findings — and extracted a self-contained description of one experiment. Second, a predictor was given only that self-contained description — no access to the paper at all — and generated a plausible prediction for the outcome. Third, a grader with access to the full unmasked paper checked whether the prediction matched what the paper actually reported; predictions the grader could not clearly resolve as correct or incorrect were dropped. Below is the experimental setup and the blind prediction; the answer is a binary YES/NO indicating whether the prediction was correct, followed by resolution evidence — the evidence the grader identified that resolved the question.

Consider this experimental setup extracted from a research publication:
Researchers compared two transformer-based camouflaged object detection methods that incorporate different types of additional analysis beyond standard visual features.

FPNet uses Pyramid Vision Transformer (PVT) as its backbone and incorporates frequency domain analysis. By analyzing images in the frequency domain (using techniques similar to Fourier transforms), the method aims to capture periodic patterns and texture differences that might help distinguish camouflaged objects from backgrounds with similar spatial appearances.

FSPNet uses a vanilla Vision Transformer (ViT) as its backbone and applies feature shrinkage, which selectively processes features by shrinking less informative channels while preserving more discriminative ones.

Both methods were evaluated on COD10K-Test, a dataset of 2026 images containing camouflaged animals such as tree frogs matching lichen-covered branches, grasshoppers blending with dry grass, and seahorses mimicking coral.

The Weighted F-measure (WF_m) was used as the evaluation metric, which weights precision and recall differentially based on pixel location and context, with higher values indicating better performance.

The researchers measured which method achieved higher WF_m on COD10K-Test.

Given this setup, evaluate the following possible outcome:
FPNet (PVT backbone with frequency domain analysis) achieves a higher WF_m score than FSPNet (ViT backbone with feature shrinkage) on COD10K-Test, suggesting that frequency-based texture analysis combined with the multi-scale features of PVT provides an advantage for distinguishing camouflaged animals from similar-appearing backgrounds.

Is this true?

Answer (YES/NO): YES